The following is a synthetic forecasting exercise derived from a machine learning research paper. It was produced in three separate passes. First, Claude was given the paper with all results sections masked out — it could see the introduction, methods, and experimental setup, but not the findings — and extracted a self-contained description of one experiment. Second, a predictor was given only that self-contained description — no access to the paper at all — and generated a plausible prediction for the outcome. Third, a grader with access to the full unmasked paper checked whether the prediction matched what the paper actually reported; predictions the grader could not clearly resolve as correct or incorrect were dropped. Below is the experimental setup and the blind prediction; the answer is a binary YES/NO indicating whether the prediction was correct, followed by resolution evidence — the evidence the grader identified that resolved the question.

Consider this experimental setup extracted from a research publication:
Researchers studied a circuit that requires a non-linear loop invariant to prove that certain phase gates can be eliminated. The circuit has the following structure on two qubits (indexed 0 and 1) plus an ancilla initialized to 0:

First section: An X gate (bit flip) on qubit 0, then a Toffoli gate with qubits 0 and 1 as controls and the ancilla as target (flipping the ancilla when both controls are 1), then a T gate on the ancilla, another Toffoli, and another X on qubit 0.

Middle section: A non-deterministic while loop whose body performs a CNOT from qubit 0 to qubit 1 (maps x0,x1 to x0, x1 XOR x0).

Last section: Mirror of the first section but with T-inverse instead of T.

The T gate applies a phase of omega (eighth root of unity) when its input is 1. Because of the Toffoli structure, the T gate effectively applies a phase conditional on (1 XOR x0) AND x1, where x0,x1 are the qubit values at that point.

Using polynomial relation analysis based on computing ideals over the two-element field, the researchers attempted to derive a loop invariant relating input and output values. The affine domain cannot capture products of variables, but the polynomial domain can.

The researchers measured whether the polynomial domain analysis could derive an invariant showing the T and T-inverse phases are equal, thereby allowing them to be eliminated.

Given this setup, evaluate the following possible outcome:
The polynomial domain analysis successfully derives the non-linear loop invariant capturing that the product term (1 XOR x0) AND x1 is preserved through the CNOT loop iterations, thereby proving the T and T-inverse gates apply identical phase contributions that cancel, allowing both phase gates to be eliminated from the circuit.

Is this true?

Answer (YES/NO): YES